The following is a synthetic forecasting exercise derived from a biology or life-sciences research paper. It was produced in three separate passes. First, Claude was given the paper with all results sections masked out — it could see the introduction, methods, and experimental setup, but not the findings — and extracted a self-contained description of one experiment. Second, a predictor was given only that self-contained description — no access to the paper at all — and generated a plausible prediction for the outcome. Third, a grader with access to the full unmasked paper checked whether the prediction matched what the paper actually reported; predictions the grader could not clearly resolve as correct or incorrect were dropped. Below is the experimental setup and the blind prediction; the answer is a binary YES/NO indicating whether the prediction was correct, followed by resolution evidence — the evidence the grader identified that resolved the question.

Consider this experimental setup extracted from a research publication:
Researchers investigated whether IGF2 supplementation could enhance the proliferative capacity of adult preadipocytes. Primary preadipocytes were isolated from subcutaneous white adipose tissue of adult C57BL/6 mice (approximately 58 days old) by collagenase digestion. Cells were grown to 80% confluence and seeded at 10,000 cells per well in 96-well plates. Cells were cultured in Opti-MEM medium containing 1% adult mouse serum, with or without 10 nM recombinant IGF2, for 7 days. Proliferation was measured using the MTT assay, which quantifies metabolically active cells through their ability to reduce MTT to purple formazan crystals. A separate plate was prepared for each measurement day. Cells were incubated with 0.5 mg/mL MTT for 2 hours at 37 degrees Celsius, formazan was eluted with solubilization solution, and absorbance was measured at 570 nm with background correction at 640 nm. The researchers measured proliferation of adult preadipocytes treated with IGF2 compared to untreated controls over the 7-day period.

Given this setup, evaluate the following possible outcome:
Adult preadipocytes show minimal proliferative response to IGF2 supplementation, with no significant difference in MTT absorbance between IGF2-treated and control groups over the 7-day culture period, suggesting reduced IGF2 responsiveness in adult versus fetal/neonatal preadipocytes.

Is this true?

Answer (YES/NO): NO